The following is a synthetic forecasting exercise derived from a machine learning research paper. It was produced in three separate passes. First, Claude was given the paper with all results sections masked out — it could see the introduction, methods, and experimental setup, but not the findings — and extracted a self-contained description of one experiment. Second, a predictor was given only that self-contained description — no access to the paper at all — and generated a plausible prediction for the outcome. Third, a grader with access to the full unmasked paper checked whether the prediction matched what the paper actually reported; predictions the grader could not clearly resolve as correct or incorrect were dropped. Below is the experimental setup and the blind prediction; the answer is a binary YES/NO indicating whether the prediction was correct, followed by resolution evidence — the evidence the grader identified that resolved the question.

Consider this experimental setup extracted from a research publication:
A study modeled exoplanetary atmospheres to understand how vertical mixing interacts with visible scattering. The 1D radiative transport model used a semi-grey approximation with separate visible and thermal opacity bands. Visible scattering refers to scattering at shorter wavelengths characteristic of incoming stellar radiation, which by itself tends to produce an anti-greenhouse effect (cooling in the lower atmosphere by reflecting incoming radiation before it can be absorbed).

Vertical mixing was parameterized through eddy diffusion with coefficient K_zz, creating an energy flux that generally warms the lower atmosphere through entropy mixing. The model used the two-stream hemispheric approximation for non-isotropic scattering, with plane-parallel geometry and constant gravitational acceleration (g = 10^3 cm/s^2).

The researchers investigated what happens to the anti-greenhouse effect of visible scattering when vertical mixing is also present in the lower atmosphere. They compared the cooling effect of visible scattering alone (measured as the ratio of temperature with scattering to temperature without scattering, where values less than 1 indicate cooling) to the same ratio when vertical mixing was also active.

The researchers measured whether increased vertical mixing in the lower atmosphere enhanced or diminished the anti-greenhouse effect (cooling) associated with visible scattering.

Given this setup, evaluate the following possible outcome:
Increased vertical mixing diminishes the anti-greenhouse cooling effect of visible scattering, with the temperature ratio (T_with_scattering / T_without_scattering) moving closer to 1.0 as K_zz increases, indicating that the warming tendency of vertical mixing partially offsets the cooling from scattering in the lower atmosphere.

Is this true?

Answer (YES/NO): NO